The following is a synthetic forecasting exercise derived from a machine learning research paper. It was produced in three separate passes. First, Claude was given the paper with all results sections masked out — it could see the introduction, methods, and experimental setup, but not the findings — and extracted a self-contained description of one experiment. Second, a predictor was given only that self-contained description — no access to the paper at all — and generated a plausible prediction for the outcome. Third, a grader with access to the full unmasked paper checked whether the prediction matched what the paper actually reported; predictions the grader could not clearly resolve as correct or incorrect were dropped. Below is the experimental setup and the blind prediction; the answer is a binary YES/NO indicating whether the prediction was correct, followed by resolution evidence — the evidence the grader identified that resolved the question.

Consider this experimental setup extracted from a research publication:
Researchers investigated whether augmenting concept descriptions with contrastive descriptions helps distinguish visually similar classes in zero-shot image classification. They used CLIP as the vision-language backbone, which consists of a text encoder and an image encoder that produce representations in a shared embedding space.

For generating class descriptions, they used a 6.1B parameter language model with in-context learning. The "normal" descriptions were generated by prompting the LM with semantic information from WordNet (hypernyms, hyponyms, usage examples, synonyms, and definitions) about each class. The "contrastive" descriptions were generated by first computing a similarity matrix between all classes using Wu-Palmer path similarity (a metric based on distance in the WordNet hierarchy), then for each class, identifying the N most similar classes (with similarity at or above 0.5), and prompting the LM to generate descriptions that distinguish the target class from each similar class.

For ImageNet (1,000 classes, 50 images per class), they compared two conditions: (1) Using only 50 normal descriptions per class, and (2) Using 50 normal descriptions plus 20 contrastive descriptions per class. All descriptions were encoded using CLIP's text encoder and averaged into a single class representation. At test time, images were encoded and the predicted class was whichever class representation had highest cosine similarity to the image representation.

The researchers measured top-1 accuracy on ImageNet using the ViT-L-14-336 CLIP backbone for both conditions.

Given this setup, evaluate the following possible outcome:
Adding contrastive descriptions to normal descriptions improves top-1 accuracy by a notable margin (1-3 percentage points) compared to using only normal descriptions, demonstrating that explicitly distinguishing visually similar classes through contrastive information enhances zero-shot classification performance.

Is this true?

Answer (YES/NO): YES